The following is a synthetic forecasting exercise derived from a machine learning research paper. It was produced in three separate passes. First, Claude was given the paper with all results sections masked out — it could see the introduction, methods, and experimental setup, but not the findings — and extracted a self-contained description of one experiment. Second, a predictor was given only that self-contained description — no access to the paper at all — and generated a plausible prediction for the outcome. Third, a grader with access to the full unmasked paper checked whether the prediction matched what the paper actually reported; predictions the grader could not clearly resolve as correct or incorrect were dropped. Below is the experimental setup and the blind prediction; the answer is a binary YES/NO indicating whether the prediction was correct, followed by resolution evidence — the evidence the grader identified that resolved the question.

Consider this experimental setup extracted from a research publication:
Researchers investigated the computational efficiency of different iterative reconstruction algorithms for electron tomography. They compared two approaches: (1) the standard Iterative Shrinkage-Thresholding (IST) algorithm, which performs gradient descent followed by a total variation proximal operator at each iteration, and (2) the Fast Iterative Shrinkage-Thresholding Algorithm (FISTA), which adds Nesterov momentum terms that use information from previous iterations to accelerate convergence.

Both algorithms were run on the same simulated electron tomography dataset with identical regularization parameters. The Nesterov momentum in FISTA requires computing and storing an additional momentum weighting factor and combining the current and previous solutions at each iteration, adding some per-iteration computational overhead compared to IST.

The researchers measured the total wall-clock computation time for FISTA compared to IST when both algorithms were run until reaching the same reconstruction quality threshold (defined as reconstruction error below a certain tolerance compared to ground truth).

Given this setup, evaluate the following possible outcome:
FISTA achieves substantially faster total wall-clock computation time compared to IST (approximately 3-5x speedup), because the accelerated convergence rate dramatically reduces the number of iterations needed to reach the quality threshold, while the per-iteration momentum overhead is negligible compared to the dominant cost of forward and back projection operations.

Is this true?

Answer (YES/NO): NO